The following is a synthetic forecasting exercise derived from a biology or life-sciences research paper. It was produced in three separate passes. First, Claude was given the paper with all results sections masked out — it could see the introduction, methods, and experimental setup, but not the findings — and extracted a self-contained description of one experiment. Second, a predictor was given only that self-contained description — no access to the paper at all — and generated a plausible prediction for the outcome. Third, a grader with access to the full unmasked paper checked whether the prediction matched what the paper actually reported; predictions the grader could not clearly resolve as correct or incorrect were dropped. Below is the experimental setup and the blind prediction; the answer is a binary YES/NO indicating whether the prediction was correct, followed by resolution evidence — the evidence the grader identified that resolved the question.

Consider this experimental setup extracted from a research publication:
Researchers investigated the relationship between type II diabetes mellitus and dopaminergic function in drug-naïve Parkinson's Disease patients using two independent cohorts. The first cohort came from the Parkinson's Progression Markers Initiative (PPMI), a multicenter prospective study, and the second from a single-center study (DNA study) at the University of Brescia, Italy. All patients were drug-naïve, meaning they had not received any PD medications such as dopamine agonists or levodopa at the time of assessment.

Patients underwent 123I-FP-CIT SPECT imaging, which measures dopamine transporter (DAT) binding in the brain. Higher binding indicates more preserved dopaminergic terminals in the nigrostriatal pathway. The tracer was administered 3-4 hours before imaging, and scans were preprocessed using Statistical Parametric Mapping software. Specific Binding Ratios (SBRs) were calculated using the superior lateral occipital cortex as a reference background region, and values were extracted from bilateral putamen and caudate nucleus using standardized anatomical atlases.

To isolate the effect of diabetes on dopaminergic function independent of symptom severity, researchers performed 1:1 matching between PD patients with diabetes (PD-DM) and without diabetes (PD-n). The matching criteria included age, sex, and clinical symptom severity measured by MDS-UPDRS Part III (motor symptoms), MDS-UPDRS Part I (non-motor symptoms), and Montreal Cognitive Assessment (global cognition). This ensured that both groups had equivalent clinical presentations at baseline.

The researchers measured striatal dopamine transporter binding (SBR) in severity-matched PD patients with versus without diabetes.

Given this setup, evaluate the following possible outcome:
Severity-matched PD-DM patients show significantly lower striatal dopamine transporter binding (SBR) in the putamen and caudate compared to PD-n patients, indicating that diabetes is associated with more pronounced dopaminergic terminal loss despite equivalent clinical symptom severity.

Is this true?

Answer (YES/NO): NO